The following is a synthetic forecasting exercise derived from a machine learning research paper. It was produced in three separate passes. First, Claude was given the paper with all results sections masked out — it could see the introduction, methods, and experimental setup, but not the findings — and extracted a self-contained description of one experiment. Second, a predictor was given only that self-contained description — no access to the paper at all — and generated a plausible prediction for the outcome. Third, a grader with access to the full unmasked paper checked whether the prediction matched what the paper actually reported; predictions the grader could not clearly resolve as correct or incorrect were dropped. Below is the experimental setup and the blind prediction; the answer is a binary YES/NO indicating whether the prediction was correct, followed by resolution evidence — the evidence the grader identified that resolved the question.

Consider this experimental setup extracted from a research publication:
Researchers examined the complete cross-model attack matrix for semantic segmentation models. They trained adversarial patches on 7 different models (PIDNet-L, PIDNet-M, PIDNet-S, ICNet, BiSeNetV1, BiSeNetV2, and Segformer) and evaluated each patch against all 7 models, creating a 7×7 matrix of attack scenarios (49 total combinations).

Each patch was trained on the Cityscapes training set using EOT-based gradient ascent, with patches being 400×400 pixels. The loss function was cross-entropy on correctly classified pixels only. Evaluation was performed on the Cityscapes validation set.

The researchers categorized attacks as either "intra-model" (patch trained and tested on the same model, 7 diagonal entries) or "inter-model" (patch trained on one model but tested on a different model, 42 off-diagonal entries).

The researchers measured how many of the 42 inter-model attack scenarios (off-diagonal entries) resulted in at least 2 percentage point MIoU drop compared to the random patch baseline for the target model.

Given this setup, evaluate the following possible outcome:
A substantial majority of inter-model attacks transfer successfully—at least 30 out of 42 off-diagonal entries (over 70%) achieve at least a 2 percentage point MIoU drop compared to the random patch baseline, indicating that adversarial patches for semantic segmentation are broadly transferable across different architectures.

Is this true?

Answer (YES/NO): NO